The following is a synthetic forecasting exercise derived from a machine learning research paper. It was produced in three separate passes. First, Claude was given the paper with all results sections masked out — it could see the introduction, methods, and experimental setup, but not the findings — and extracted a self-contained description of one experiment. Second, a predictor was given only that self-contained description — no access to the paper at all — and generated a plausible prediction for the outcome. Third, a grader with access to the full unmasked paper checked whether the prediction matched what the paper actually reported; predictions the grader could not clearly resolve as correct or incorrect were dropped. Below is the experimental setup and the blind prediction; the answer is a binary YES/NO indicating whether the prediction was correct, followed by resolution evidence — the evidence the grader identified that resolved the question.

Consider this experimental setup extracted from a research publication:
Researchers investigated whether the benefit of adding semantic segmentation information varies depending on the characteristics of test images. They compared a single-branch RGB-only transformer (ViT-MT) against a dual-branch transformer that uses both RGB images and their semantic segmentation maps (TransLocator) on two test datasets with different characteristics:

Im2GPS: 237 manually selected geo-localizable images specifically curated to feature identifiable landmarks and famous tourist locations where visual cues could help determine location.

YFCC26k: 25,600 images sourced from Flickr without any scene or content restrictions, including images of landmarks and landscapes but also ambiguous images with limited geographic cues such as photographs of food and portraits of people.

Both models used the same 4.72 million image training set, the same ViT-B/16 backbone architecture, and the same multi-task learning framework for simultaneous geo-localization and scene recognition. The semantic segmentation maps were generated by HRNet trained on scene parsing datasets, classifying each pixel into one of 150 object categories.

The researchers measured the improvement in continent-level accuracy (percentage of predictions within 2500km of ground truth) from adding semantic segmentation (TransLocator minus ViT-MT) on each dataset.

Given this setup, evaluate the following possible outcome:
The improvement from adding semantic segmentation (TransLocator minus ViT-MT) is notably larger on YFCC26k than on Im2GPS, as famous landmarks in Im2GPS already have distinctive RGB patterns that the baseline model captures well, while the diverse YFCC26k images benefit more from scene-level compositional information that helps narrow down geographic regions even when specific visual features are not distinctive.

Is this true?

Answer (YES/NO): NO